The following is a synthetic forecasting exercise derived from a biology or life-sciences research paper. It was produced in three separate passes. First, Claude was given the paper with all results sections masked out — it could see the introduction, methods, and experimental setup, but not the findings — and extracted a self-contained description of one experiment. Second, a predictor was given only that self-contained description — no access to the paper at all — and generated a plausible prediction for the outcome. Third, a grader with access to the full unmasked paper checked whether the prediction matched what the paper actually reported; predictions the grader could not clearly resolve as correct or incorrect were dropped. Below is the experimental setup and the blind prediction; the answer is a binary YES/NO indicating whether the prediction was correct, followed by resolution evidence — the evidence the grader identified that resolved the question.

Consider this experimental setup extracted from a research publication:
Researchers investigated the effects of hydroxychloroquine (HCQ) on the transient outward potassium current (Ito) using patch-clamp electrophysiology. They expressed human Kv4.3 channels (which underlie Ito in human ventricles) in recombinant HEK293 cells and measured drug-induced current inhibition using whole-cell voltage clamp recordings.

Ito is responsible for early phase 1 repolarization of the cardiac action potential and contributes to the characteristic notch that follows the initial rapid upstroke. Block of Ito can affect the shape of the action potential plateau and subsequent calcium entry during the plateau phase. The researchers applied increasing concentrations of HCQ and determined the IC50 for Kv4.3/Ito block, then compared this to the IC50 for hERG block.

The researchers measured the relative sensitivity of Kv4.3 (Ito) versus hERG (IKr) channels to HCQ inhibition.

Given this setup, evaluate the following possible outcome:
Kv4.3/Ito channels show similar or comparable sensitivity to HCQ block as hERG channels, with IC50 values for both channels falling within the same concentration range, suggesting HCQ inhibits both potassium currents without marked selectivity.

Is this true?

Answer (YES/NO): NO